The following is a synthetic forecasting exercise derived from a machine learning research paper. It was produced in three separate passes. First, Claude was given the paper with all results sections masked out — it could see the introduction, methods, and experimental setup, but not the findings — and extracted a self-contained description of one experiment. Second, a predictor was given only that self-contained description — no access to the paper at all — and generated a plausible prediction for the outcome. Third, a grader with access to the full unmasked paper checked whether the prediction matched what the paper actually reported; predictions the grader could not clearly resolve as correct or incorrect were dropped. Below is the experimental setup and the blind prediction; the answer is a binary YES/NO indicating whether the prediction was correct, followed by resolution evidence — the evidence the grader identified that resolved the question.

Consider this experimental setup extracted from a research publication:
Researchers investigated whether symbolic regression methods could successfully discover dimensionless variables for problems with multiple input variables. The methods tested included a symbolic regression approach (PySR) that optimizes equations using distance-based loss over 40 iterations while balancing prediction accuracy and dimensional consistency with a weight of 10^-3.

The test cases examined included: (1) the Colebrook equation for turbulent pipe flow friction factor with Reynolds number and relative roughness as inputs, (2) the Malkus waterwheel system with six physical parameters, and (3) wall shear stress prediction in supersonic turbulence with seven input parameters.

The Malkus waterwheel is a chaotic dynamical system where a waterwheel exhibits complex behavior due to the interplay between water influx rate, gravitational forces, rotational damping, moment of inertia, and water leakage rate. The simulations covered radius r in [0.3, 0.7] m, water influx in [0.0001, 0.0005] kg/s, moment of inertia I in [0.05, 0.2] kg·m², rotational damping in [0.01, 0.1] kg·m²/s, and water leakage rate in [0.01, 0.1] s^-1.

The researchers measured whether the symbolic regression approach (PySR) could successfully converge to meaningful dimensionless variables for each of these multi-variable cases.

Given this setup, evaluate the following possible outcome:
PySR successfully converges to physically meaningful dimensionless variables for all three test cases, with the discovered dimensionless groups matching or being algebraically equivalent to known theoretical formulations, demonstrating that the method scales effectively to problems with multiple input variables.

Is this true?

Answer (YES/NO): NO